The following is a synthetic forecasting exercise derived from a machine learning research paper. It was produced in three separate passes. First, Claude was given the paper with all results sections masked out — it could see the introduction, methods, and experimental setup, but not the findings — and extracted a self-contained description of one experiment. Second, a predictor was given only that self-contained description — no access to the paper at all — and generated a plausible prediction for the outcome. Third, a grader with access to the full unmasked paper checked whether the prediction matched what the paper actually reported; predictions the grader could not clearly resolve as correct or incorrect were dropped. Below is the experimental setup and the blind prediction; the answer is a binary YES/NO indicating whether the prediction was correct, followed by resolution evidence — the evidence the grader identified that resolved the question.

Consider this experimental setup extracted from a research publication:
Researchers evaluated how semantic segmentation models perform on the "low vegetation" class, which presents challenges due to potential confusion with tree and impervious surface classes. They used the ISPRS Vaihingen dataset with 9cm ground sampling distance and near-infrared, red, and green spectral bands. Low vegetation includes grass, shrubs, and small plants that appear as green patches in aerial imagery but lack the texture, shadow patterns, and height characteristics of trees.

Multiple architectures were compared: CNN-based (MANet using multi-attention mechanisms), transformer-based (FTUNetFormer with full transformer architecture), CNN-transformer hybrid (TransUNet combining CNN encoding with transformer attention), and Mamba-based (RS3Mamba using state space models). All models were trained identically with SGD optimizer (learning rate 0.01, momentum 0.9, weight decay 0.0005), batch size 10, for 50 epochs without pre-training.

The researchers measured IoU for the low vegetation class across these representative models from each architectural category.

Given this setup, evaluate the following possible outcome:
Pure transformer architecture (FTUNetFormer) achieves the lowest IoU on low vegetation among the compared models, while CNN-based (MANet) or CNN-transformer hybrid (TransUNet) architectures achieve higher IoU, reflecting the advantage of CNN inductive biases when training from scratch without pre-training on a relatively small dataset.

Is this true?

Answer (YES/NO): YES